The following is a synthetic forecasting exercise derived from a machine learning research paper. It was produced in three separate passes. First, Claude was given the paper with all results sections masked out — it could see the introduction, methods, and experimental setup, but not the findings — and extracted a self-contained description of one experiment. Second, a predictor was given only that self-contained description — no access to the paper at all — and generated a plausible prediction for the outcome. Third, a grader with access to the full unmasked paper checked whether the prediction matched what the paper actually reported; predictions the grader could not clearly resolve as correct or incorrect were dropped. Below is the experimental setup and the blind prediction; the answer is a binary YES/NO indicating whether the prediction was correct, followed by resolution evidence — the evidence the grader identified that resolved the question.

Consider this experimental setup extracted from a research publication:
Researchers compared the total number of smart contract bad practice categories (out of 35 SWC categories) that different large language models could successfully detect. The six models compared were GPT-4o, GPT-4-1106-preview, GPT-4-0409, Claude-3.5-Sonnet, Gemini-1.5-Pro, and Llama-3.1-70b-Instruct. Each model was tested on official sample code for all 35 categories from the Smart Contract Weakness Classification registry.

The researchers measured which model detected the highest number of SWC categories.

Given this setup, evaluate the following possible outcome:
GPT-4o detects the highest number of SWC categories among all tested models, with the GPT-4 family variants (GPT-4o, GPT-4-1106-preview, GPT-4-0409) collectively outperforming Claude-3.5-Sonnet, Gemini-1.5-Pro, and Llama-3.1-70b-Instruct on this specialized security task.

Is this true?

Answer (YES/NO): YES